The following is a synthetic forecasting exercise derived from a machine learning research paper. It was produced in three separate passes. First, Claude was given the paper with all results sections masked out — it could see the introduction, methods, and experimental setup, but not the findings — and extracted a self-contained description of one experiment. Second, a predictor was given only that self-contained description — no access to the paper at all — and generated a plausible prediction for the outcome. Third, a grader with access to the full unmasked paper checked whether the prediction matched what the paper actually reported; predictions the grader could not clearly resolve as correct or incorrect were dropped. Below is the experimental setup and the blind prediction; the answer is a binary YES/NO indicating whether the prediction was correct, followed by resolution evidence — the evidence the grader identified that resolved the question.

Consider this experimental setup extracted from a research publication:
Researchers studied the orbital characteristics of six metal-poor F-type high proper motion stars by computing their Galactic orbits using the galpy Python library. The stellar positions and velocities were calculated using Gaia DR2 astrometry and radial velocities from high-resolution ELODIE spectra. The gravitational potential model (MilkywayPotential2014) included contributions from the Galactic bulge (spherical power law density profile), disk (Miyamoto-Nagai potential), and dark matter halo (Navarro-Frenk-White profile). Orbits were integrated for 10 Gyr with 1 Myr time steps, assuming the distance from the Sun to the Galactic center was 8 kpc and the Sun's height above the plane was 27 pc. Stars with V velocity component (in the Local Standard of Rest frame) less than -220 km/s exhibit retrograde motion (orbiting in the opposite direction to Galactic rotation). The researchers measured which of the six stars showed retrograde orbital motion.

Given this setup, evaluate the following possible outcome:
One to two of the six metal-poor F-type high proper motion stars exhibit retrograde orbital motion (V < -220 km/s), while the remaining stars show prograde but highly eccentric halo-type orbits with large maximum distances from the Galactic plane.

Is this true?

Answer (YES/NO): NO